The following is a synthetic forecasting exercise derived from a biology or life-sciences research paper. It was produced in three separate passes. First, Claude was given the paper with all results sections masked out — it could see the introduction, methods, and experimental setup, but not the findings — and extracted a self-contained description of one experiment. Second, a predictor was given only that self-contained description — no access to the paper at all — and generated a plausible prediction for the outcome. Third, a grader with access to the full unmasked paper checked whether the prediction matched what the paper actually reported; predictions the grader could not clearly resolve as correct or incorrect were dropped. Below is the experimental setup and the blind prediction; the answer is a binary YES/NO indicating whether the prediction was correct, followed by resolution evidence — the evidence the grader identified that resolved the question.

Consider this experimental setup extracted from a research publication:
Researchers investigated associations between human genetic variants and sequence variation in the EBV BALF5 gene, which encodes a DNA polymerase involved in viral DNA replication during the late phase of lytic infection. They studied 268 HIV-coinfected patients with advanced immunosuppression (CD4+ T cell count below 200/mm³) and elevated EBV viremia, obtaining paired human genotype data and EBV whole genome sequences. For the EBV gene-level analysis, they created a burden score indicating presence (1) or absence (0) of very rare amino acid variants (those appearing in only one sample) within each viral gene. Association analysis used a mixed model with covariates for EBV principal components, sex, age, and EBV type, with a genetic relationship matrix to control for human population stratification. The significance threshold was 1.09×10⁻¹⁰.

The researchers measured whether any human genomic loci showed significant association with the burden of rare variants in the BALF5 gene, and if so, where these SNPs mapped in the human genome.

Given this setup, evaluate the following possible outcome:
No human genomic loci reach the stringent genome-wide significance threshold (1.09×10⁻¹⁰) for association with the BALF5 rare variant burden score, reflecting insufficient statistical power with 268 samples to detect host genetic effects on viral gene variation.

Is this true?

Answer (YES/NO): NO